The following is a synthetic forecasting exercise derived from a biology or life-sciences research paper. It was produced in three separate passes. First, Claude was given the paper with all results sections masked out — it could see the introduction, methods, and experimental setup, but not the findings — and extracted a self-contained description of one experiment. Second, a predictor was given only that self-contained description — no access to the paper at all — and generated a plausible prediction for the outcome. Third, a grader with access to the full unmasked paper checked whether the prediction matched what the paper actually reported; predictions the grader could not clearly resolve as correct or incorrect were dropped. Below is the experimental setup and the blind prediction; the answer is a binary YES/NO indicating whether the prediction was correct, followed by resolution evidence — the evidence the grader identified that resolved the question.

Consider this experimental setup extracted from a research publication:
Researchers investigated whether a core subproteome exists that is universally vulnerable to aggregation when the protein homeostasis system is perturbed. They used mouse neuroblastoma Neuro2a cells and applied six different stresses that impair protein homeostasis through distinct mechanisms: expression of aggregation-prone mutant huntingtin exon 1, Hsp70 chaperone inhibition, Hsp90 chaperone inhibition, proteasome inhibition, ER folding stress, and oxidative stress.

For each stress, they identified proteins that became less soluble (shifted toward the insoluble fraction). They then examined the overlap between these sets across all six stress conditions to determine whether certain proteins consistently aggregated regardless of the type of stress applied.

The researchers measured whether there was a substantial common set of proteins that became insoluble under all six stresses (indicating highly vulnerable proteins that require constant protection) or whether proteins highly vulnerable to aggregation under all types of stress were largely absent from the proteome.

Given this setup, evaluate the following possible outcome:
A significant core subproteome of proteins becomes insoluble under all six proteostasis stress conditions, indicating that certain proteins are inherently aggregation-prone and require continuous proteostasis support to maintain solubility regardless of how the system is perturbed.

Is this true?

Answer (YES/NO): NO